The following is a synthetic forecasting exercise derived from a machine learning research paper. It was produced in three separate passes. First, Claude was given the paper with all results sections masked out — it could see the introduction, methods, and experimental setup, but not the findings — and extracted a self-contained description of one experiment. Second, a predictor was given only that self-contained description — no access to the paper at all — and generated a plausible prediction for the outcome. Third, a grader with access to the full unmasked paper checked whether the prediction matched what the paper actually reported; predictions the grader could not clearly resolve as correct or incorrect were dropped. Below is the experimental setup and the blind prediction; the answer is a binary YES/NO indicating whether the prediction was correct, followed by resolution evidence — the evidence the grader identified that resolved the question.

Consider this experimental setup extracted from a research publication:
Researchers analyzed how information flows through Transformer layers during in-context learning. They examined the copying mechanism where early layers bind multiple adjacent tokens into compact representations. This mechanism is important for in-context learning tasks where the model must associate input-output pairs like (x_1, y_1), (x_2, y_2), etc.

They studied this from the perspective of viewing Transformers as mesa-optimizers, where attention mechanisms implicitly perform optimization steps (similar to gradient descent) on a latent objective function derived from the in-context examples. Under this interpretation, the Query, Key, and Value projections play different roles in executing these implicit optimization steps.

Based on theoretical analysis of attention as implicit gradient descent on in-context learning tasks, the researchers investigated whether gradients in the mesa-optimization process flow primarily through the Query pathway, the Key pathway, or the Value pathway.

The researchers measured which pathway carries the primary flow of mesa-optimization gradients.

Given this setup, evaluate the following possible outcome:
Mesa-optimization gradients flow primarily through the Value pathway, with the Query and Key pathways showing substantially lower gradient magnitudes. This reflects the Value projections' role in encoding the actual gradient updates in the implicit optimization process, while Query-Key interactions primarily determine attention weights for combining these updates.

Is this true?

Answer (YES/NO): YES